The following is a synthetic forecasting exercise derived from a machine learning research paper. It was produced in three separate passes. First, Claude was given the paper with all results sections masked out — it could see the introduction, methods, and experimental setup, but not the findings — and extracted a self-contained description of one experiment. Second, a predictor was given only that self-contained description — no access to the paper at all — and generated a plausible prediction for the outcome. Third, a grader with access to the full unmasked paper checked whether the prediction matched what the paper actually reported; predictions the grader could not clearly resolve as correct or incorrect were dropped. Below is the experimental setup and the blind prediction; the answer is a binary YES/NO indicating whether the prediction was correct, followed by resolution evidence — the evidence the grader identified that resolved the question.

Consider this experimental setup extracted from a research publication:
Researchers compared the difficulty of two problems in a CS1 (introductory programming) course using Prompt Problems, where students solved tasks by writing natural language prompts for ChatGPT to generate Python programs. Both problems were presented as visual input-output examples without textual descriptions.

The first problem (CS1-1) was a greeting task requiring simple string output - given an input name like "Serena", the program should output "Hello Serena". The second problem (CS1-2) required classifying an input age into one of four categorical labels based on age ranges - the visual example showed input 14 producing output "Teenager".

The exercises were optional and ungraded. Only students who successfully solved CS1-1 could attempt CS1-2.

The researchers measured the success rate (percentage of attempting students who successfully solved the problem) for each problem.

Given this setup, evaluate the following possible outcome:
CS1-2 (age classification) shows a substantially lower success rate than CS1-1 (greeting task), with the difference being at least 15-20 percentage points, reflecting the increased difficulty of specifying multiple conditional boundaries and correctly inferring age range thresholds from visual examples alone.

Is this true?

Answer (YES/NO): NO